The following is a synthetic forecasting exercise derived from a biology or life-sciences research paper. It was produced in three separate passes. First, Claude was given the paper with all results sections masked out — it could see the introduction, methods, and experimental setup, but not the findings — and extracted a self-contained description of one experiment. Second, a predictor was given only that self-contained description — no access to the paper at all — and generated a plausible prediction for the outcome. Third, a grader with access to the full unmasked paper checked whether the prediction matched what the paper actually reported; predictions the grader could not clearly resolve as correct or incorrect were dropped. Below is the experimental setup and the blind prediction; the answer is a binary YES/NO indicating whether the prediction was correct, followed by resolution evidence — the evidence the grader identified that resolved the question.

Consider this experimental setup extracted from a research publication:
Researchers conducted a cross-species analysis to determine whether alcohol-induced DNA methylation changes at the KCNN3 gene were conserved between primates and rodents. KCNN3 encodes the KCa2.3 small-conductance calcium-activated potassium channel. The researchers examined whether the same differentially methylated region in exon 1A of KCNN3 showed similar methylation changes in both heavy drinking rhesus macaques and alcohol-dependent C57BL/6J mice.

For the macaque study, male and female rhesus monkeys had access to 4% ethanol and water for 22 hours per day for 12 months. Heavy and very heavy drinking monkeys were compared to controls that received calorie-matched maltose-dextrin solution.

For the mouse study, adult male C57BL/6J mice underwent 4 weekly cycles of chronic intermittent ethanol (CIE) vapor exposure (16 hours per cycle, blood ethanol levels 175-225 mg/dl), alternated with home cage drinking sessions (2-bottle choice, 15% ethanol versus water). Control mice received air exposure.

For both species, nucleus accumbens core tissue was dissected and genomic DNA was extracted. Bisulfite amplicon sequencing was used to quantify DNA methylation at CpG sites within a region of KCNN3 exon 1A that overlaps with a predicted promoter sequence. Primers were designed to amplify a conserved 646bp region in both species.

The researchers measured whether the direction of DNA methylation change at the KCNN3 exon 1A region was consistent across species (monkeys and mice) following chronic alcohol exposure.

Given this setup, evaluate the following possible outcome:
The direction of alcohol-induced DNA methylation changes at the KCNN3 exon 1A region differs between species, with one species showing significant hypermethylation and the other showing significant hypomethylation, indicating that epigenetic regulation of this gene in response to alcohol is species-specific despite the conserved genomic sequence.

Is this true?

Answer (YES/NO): NO